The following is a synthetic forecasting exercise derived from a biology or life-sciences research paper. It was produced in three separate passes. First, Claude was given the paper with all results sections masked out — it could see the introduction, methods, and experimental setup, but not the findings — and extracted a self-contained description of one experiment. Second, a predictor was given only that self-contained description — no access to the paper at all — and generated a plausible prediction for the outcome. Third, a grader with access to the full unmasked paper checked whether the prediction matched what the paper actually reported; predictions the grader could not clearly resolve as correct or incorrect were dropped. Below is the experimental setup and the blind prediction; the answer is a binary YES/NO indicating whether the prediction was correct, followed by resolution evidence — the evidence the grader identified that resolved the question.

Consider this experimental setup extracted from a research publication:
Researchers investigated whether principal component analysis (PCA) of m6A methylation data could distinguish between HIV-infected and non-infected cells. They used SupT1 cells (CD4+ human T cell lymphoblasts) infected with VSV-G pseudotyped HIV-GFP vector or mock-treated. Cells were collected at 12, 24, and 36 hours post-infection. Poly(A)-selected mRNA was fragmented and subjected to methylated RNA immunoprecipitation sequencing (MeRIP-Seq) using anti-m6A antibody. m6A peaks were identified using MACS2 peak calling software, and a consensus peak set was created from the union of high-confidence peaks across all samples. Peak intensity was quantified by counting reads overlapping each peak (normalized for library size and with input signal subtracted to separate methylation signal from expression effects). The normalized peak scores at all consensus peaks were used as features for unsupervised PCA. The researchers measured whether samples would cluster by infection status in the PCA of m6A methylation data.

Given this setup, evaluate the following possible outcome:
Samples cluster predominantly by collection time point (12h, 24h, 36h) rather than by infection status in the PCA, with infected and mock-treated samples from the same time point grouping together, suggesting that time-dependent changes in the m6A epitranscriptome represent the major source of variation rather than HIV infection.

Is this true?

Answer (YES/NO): NO